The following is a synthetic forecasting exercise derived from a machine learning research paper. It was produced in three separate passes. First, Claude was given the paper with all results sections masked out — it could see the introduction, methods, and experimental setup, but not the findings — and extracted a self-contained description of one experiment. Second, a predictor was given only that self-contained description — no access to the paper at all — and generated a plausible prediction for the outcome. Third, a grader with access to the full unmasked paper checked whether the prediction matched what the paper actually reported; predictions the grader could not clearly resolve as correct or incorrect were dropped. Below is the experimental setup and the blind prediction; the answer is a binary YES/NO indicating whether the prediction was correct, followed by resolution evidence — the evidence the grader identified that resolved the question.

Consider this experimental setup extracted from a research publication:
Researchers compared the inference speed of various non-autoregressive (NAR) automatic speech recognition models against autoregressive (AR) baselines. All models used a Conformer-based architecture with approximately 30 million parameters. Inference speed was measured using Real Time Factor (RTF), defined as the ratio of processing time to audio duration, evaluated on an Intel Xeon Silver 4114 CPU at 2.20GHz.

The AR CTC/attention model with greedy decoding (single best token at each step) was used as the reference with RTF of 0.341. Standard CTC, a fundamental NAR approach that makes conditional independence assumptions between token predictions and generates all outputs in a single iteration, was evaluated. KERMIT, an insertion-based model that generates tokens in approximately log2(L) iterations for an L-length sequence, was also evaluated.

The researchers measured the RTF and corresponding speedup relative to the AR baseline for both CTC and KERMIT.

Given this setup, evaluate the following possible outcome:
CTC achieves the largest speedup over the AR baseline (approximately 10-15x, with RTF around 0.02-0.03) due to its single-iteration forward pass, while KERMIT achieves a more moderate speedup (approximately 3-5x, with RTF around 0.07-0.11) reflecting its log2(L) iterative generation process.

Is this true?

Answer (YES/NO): NO